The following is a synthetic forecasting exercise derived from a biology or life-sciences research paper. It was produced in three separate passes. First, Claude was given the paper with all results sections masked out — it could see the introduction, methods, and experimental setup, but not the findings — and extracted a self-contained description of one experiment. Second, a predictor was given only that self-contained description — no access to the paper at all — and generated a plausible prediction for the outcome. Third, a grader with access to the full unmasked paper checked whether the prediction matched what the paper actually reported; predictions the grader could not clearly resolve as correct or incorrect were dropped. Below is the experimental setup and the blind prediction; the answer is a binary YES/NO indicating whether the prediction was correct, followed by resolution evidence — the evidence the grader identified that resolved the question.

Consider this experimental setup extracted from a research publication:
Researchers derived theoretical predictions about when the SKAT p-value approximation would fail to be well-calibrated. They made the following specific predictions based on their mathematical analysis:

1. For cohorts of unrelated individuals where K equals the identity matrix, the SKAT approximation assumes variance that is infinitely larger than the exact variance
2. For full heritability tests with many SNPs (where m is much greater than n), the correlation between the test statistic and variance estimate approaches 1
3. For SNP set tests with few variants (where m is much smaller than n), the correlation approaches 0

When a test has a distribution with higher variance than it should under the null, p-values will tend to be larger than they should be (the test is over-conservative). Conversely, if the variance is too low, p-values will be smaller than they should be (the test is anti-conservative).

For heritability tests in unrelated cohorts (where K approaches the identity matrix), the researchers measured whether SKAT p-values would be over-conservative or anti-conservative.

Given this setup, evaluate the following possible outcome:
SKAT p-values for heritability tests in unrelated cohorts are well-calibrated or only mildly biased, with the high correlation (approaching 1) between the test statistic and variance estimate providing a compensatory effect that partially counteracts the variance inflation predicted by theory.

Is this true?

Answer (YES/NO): NO